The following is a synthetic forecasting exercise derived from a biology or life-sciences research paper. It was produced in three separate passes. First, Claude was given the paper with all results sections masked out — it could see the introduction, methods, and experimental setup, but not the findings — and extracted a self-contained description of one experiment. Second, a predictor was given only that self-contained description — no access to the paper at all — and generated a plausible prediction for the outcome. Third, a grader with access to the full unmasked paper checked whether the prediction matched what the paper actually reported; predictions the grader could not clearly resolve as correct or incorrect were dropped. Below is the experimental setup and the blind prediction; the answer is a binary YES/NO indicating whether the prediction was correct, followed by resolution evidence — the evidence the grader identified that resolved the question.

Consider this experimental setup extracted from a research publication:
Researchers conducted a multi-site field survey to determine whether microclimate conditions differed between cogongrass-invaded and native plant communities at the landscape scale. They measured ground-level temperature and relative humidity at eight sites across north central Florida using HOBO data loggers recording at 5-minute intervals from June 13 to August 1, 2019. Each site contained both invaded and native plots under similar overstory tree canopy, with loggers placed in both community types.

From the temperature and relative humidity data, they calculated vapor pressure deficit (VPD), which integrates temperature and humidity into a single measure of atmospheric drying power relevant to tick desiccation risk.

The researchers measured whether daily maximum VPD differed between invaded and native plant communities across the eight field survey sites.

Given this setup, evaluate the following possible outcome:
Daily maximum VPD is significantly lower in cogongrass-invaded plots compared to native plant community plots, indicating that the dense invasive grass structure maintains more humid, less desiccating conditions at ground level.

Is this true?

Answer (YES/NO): YES